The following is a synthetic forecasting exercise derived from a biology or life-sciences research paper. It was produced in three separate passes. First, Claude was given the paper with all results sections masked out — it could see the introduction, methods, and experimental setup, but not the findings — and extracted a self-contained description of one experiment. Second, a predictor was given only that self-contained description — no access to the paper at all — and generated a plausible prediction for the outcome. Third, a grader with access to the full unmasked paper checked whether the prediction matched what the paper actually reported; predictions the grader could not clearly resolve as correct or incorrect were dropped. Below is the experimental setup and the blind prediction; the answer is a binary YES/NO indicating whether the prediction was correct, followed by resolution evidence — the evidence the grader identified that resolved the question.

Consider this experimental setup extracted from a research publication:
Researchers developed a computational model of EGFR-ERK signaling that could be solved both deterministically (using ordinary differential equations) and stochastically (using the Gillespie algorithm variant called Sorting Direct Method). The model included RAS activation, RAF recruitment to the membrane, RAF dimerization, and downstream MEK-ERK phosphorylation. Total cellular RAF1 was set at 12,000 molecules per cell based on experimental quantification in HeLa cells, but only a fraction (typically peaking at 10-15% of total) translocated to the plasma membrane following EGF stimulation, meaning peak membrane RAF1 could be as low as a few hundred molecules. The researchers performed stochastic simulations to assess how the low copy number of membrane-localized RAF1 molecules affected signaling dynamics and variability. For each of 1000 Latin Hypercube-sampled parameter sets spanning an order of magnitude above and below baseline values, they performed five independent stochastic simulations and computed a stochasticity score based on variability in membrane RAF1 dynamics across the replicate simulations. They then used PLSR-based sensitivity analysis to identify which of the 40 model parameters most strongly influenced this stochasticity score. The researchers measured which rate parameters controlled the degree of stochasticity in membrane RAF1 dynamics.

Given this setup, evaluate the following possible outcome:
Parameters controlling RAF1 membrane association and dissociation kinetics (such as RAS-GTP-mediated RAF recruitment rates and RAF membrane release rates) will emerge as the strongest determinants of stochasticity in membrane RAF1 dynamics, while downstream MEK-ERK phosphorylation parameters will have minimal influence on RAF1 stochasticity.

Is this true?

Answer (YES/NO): YES